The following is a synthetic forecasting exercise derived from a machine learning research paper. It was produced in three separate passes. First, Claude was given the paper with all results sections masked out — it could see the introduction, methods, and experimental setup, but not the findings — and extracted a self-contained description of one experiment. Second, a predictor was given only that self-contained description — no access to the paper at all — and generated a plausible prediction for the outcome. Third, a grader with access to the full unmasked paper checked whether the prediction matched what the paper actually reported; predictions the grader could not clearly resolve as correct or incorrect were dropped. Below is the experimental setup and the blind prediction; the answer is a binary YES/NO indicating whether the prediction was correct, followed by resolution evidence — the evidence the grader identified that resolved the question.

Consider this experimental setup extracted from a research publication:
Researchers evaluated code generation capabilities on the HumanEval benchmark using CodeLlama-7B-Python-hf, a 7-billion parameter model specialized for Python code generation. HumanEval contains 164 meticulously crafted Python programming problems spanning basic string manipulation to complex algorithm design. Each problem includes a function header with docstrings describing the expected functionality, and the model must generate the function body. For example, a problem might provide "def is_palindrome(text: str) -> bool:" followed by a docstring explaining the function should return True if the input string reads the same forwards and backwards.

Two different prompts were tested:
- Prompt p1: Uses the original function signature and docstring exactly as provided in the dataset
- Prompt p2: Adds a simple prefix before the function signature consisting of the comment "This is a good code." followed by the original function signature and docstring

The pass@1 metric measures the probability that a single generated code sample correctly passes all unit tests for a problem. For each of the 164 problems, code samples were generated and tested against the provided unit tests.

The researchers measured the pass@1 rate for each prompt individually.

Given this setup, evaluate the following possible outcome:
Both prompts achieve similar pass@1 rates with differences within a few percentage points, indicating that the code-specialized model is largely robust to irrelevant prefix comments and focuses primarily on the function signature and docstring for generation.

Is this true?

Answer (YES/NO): YES